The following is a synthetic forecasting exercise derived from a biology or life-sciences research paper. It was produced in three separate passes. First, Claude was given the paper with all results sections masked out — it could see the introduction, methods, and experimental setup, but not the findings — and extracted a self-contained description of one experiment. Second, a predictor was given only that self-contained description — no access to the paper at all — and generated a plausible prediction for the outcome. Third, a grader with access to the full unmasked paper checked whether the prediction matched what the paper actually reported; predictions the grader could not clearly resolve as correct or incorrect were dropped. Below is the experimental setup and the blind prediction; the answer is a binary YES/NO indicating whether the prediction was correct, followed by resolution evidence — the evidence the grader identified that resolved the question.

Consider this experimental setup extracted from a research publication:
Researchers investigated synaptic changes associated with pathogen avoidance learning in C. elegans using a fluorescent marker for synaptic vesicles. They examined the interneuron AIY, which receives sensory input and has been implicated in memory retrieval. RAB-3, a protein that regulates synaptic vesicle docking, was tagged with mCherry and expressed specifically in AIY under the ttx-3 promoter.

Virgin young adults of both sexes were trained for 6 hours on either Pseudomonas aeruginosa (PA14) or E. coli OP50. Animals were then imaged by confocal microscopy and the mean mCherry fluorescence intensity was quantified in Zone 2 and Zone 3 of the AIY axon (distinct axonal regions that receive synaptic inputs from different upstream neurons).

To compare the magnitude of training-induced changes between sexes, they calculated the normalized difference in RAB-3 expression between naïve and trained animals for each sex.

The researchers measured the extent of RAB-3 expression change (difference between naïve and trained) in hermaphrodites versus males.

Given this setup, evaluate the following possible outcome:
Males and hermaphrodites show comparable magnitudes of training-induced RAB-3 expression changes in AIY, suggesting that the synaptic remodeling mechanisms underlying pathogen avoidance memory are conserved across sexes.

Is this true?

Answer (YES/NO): NO